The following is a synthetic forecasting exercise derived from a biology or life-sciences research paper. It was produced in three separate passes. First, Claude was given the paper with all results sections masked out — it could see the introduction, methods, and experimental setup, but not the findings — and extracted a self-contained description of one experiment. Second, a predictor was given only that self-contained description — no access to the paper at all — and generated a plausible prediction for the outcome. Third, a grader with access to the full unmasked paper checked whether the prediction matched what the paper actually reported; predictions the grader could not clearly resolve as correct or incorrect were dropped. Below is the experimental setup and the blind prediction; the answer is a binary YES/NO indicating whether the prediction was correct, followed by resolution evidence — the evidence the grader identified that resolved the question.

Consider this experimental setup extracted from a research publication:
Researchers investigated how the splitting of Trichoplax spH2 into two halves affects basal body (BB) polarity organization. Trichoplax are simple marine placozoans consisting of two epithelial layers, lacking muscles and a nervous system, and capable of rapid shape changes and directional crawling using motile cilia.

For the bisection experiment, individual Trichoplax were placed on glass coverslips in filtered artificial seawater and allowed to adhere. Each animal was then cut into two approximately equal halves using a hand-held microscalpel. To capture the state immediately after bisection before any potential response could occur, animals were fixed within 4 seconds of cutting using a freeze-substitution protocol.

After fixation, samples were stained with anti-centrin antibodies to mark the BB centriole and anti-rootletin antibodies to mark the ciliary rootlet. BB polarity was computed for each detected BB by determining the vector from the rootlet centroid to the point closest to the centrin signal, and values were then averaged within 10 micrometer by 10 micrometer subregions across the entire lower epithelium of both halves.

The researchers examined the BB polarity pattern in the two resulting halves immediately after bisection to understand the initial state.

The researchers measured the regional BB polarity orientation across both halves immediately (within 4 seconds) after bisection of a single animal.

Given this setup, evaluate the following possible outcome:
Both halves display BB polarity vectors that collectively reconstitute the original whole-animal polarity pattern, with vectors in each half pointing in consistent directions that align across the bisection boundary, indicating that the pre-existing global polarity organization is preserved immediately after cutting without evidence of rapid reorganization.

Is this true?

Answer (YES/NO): YES